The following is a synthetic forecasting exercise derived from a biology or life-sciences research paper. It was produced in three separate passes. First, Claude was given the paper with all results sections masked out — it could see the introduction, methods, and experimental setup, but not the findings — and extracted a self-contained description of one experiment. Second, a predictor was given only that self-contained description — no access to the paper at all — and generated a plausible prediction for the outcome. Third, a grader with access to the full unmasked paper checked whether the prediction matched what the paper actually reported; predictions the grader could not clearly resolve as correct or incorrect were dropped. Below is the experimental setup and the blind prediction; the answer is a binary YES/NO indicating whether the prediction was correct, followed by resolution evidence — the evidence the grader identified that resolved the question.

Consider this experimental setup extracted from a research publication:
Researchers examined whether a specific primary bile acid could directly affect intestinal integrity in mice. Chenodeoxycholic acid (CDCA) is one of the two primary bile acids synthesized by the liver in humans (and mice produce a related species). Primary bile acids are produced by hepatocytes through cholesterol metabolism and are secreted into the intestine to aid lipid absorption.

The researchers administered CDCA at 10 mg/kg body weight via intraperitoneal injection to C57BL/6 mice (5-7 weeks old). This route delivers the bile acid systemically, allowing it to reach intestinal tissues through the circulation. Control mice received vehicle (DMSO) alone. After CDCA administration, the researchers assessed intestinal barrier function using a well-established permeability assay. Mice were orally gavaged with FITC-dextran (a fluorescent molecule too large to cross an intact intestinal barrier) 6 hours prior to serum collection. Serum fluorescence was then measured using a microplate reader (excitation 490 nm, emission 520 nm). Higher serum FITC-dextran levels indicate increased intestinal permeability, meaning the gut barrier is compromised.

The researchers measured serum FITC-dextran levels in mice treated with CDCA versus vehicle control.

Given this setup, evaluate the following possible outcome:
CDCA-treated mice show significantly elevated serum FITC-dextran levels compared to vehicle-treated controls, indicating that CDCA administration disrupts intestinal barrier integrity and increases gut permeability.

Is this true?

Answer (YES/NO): NO